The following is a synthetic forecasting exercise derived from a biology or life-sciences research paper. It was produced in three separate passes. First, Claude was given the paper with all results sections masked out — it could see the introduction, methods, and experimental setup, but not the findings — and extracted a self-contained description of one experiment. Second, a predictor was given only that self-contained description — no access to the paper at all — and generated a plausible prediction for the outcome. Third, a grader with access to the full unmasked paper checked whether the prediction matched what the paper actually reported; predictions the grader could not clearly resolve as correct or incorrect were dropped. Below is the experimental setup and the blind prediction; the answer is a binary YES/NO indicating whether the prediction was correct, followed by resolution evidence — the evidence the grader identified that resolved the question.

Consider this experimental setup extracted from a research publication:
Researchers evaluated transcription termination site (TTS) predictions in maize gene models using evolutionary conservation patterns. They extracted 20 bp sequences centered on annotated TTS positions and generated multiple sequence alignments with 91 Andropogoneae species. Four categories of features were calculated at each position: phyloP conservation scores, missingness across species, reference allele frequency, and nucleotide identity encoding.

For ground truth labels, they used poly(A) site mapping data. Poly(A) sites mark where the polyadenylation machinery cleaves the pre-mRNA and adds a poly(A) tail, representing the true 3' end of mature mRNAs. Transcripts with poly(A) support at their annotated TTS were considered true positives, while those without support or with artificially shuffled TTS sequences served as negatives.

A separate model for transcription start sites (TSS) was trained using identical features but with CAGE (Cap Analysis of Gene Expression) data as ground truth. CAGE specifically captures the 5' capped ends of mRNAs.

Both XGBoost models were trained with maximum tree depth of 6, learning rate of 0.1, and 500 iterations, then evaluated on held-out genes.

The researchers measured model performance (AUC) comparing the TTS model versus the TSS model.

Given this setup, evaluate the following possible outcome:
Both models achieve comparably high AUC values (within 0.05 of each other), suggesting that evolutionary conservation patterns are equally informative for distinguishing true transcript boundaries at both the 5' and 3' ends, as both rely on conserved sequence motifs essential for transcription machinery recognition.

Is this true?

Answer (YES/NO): NO